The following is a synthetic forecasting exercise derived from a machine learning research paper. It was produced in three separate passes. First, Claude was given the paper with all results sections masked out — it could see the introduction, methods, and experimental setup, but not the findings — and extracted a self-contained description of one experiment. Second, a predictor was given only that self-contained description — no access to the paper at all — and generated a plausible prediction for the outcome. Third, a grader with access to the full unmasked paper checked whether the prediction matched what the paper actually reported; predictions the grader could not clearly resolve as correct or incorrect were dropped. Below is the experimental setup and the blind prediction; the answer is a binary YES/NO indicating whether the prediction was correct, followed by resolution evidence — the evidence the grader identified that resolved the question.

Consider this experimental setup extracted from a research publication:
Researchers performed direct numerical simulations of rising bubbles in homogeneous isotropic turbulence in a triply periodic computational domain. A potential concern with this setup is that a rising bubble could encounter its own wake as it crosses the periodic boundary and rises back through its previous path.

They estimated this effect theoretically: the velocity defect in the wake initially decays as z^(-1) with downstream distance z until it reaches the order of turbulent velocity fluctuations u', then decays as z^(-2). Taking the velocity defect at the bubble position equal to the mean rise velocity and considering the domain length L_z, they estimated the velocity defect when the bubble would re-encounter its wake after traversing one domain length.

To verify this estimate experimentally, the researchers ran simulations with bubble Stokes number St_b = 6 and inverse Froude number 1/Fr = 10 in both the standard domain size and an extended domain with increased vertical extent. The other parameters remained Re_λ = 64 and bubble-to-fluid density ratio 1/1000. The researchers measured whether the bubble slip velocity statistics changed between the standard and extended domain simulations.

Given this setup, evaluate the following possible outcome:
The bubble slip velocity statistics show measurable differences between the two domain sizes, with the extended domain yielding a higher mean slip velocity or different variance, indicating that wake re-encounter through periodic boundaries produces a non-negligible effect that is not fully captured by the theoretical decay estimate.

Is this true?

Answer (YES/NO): NO